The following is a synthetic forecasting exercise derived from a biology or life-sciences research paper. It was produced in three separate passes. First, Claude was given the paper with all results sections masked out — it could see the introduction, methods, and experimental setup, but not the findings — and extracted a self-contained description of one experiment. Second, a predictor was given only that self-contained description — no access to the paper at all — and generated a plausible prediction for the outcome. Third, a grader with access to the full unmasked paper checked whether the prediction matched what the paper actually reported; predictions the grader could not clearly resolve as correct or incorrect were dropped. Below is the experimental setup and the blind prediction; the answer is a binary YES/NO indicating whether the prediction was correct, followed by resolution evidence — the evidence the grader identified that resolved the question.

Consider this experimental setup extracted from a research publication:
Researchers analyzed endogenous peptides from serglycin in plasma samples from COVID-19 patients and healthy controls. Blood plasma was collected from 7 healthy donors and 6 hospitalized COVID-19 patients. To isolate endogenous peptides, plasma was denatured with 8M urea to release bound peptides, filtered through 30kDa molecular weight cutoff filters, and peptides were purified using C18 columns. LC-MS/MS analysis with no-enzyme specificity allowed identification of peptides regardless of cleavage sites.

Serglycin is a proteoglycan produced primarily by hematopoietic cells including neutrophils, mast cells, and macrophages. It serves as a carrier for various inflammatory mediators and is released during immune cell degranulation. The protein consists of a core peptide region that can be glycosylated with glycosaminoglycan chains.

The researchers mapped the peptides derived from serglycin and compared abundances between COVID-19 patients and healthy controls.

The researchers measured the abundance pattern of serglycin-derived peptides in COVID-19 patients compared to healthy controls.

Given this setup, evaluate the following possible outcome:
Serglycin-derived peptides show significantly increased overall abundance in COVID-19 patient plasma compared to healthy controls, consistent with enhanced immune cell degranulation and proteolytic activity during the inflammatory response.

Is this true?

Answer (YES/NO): NO